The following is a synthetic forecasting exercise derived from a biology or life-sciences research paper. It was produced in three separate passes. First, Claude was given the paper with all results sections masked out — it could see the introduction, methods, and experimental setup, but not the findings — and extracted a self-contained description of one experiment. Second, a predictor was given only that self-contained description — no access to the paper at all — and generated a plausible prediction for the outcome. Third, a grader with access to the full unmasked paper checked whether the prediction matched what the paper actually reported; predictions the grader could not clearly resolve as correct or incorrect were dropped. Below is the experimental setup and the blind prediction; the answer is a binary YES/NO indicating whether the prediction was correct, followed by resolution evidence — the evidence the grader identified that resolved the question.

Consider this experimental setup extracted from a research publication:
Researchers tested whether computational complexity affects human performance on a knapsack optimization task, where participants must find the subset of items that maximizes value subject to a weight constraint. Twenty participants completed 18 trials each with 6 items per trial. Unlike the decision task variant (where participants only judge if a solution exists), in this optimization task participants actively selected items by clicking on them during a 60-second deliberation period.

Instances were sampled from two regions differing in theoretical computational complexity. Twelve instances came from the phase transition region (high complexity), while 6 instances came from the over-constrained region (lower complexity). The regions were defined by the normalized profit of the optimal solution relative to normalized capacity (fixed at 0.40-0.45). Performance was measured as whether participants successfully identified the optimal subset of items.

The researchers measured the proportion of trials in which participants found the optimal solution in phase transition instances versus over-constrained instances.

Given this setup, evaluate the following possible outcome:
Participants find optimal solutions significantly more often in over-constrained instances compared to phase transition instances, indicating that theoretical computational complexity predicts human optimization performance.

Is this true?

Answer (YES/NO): YES